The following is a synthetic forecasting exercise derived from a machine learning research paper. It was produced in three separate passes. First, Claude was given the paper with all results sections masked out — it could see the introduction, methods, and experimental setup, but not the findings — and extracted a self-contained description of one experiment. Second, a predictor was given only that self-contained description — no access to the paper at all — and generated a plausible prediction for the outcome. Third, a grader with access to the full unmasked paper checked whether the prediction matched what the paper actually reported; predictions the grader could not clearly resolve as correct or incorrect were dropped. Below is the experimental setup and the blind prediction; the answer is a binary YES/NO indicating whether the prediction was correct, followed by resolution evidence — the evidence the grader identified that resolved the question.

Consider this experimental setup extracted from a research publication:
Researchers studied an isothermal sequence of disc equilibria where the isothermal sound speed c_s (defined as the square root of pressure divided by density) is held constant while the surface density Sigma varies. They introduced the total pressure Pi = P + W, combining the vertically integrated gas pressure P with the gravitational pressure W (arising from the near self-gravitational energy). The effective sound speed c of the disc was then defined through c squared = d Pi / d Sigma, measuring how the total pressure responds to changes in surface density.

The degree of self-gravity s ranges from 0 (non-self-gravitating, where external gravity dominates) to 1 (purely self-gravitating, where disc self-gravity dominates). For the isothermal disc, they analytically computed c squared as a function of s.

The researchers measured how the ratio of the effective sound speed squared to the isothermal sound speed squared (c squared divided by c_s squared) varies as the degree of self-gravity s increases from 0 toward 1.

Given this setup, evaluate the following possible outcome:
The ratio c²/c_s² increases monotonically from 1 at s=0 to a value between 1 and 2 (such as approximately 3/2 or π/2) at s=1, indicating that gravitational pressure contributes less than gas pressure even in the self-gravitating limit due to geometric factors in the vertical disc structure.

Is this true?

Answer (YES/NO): NO